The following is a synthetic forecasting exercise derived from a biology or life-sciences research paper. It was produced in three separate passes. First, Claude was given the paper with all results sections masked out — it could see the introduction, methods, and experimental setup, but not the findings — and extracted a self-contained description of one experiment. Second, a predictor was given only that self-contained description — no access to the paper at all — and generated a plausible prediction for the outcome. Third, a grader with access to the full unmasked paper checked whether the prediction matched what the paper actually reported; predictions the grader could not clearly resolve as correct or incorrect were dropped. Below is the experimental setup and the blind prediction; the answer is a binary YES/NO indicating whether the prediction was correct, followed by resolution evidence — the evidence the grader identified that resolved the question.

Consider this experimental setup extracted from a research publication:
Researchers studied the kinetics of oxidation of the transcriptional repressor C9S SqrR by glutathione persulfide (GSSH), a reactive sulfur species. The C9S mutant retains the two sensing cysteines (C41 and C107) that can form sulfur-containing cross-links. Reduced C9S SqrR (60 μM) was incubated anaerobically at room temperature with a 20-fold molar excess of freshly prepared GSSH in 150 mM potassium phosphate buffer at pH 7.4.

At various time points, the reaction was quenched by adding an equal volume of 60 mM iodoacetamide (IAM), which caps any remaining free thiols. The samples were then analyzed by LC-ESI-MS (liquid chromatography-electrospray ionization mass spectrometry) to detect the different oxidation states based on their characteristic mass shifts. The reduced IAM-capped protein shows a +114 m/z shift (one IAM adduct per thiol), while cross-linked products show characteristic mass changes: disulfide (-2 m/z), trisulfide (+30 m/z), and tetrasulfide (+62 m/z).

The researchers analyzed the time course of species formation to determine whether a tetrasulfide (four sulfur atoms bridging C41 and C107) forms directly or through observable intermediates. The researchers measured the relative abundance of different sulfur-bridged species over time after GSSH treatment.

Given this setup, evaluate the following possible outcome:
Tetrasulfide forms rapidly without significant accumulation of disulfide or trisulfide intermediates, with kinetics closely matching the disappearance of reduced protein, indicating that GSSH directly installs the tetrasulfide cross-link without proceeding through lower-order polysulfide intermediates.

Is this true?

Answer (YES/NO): YES